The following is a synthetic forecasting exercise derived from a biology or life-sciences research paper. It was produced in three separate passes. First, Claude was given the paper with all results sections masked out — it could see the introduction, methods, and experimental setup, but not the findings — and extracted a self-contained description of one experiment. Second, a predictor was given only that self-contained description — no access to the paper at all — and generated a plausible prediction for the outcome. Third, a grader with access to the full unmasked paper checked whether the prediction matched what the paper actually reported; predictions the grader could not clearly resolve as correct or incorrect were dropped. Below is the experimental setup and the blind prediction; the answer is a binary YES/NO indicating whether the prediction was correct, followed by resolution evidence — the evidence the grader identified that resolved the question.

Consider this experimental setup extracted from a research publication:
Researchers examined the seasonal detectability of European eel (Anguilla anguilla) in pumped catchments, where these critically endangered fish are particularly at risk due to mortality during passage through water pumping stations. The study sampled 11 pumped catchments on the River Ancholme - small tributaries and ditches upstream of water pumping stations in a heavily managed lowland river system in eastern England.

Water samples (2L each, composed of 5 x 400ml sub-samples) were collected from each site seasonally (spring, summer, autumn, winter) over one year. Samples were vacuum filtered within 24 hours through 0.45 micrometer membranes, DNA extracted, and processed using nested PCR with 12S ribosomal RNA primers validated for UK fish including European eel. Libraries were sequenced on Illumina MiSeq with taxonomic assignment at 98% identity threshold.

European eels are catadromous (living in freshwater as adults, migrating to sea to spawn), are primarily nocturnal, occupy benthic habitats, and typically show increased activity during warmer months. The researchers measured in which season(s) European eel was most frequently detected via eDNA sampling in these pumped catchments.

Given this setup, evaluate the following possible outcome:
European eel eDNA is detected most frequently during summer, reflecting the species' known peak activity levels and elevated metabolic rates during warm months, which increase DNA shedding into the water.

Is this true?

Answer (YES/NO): YES